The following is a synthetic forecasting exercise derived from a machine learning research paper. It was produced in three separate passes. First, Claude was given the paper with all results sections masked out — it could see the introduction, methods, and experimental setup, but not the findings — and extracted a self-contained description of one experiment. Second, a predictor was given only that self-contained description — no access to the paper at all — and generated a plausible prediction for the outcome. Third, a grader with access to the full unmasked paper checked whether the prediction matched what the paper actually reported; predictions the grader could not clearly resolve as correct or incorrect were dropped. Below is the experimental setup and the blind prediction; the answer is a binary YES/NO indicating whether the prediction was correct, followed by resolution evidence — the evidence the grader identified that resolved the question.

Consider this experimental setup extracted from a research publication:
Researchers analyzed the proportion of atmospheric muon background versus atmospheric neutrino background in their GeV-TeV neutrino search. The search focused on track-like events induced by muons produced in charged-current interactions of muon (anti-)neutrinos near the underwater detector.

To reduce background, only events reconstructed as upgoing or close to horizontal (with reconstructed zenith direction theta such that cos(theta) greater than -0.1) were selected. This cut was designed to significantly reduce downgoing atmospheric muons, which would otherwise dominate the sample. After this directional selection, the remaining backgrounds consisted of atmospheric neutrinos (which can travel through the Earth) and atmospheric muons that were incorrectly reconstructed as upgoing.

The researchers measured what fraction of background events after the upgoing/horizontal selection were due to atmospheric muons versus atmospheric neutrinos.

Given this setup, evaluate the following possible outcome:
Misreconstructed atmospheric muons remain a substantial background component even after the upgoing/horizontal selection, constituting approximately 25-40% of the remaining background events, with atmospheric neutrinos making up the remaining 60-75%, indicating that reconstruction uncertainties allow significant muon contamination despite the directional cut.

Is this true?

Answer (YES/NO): NO